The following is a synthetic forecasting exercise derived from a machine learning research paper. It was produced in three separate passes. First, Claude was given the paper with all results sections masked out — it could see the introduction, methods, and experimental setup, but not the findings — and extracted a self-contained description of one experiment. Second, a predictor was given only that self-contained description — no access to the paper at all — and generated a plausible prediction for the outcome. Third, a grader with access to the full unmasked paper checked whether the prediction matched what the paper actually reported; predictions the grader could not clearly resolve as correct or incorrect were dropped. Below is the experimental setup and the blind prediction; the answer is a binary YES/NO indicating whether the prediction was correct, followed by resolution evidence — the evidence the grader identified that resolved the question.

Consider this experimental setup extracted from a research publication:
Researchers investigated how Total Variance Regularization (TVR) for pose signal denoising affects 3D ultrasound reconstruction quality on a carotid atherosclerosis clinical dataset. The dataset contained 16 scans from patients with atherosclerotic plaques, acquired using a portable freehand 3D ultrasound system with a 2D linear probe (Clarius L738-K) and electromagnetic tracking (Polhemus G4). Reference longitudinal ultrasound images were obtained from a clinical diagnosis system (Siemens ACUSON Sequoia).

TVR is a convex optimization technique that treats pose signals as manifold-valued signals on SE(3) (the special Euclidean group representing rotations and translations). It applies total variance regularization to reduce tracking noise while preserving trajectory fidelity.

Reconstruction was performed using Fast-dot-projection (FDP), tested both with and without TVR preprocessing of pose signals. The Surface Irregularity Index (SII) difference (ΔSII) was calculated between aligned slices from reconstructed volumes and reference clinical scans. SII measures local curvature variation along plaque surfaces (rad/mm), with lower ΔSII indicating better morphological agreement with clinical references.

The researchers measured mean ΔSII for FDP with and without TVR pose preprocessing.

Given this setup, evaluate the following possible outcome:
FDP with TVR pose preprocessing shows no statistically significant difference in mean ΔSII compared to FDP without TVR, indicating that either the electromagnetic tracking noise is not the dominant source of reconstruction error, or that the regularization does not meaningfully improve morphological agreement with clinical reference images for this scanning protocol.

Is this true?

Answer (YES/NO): NO